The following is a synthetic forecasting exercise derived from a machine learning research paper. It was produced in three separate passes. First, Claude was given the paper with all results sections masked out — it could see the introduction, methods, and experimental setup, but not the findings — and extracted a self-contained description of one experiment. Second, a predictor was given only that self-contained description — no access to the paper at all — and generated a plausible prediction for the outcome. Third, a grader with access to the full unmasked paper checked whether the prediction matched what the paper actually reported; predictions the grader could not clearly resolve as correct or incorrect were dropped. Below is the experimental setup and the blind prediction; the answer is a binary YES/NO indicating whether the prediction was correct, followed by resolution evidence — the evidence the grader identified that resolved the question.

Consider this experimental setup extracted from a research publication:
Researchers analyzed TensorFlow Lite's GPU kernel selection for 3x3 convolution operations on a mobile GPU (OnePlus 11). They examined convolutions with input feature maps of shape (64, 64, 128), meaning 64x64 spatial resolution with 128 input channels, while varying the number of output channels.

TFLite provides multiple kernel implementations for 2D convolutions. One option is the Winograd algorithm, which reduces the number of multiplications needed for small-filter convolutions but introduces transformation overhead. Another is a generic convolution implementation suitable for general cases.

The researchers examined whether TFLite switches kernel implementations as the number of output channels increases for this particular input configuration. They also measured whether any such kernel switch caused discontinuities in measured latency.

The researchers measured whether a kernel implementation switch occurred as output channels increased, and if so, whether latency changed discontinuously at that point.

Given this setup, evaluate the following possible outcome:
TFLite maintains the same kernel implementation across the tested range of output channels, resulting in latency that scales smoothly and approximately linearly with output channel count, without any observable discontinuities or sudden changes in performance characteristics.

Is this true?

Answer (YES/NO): NO